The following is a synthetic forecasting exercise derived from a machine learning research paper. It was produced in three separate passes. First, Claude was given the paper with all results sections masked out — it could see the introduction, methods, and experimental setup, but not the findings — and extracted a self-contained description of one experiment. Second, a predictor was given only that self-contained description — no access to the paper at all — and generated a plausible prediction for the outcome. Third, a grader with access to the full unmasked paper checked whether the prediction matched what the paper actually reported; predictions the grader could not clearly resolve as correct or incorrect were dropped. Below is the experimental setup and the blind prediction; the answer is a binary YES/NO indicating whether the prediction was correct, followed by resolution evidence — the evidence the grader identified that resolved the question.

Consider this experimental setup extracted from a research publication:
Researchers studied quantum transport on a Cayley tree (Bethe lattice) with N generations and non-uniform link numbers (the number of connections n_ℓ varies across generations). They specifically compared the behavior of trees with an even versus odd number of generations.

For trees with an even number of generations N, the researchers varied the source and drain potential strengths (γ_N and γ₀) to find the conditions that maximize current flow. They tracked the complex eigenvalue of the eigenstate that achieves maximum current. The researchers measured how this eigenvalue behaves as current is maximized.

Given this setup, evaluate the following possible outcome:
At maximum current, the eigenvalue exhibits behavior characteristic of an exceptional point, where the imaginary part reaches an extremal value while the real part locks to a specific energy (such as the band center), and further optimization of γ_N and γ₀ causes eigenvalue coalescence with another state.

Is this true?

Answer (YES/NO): NO